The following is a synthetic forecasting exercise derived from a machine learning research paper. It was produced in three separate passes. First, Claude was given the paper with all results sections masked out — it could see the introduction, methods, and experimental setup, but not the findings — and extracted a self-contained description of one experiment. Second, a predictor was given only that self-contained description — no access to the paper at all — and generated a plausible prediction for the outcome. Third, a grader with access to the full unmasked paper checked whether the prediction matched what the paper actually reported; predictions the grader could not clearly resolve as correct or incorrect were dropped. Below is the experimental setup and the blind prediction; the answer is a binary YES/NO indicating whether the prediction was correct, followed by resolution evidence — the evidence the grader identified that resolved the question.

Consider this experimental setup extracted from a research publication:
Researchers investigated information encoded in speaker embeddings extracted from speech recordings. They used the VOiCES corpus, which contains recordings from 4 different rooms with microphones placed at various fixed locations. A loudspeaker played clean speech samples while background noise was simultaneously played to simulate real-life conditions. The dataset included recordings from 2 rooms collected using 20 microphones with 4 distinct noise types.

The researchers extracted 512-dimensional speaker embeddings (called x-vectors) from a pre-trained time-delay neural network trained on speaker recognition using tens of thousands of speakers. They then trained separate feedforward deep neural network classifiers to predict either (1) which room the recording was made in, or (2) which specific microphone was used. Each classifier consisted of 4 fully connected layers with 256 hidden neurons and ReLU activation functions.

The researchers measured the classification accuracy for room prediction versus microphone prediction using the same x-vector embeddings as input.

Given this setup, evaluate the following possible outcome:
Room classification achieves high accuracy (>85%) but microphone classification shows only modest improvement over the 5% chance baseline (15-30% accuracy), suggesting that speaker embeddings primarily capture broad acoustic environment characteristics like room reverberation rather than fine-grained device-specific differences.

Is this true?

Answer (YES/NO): NO